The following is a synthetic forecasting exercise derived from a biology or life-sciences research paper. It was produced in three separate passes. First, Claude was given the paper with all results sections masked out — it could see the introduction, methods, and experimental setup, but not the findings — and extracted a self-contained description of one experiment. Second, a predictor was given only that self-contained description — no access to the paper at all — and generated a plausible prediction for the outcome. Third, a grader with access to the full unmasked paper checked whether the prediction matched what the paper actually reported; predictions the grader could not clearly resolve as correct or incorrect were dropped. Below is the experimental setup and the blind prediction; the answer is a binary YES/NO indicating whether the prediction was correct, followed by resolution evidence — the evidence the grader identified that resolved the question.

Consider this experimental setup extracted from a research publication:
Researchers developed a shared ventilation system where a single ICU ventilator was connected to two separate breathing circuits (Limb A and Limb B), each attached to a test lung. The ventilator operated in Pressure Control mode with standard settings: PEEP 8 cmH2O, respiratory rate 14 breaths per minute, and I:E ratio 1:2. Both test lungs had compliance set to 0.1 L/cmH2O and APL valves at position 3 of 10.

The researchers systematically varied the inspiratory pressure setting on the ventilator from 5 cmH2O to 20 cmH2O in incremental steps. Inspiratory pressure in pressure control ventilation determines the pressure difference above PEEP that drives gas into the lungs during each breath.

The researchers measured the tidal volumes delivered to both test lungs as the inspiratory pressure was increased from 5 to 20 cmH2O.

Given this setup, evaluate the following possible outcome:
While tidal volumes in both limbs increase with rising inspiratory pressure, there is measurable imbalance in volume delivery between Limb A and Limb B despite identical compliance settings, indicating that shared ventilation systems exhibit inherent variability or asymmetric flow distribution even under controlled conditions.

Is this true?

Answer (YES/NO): NO